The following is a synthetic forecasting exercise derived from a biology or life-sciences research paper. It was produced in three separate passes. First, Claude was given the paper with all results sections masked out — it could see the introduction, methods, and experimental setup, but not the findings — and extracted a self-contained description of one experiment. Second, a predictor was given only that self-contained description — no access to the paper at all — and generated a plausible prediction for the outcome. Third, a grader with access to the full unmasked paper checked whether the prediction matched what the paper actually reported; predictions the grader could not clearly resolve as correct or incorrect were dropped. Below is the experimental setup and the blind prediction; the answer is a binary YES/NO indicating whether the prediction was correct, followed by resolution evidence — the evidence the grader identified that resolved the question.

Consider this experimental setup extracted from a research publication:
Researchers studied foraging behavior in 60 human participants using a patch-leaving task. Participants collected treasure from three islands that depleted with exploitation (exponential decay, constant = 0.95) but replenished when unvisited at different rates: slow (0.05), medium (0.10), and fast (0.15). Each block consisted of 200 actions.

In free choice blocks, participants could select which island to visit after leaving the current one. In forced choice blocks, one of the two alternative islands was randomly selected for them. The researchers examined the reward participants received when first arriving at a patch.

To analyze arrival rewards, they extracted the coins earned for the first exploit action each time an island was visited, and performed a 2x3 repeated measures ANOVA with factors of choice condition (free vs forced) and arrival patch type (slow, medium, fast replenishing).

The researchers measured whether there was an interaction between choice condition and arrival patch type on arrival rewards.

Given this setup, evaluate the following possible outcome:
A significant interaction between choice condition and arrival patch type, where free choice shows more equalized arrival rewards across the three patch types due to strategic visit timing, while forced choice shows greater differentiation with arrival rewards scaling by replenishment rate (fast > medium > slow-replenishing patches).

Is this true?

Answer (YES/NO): YES